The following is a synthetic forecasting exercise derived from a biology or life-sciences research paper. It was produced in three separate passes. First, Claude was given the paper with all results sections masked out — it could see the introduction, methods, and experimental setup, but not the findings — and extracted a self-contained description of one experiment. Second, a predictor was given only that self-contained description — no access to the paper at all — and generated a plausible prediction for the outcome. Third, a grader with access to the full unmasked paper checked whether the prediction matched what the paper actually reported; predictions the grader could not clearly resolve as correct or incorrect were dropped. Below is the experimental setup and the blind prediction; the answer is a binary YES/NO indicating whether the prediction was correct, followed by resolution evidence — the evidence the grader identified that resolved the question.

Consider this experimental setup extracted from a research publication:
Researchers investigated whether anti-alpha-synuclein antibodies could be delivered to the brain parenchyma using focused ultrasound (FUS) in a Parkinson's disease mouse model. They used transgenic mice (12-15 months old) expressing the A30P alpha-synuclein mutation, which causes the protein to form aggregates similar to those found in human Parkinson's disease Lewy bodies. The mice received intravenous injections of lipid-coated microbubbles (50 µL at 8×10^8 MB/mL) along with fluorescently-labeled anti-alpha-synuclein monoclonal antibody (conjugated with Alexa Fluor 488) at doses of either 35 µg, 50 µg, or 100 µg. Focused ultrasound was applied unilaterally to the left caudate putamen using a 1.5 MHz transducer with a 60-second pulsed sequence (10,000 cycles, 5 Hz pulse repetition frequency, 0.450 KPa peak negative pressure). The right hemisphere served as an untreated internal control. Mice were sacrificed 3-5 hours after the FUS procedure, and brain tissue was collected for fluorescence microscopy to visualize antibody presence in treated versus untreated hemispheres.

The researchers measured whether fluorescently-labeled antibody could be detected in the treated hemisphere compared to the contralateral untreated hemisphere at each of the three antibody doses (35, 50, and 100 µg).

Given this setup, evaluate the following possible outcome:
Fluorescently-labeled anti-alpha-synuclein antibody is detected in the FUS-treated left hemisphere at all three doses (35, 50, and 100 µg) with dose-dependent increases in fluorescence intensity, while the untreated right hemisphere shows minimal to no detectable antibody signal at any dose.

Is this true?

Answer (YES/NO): NO